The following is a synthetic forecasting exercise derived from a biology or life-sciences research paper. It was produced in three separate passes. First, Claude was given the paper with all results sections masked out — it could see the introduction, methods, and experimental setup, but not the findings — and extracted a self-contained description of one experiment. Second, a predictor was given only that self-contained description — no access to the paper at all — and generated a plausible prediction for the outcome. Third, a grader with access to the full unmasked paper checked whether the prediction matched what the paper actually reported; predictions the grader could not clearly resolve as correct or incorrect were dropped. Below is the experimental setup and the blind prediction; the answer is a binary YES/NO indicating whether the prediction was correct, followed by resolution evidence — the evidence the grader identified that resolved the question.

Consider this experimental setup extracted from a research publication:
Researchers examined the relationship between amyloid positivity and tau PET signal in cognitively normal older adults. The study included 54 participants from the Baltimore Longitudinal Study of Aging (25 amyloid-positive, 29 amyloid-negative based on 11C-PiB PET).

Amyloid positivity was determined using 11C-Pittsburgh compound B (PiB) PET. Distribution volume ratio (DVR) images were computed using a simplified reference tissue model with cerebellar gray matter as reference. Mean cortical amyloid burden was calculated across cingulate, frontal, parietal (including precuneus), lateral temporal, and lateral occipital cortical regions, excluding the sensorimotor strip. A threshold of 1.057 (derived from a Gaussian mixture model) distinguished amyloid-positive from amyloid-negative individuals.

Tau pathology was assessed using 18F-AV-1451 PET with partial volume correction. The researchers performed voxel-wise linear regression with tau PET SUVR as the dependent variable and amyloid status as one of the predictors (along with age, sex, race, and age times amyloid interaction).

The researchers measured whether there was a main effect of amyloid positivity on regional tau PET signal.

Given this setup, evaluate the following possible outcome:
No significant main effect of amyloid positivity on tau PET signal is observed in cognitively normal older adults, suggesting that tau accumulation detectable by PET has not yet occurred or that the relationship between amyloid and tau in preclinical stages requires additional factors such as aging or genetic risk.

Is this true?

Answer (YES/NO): NO